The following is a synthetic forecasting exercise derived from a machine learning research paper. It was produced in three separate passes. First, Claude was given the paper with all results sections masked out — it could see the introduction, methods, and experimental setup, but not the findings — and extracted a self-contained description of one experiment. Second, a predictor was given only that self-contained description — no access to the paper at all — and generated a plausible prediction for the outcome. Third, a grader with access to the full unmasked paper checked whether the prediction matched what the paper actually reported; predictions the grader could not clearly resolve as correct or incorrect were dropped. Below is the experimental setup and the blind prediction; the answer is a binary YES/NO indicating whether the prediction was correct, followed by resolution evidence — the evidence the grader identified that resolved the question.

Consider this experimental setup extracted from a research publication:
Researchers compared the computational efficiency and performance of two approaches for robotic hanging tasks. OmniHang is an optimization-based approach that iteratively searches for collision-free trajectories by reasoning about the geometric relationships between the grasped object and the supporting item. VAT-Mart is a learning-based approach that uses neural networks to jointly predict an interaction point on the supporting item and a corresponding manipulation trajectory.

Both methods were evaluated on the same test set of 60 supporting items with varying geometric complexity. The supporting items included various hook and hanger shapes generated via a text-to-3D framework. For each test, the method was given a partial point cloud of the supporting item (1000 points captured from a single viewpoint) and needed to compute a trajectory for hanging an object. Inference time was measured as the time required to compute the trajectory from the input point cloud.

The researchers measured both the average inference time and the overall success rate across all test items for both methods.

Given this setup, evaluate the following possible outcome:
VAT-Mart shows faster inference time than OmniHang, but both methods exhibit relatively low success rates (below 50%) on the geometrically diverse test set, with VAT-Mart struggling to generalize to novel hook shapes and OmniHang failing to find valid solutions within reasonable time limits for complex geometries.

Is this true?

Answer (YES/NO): NO